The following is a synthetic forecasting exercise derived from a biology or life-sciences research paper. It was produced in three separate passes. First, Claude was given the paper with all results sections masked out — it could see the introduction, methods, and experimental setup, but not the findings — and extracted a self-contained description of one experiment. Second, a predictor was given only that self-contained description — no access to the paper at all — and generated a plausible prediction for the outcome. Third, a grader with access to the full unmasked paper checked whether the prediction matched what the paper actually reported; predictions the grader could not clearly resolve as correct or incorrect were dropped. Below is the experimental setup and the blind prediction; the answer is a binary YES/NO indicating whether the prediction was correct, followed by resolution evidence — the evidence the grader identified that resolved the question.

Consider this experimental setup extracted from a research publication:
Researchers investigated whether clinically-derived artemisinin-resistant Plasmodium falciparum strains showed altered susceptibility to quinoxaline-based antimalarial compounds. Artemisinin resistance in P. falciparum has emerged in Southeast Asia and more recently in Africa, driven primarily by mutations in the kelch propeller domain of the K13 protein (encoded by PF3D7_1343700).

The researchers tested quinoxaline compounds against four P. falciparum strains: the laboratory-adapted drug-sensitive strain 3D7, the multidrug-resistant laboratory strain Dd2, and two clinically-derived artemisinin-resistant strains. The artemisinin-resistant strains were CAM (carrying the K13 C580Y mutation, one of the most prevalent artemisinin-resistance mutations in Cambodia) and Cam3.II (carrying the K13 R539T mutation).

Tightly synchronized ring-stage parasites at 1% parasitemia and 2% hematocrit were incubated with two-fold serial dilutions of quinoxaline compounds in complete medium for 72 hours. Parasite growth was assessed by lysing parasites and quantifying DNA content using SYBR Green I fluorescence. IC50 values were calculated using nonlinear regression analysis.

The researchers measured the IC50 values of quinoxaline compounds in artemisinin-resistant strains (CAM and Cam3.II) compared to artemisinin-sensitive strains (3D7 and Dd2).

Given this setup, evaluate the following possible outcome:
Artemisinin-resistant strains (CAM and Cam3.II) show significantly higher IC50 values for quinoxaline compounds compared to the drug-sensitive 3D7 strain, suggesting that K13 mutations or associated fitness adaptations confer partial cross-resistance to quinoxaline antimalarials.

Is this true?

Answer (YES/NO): NO